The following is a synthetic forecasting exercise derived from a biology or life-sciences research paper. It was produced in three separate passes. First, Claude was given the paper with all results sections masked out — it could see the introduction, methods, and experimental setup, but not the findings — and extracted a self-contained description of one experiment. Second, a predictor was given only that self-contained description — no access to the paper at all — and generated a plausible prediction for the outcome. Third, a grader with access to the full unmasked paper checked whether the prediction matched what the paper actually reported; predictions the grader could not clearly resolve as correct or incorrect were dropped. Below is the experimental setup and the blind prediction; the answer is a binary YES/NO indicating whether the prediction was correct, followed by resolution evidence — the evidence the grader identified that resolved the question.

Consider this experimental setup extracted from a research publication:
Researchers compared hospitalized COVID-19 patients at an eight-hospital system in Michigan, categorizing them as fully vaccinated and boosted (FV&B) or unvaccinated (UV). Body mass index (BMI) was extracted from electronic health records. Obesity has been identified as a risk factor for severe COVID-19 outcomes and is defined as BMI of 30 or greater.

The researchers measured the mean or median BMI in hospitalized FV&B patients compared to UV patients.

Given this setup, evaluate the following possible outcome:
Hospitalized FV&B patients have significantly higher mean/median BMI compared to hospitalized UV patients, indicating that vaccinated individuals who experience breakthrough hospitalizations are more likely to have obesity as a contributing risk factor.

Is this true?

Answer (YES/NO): NO